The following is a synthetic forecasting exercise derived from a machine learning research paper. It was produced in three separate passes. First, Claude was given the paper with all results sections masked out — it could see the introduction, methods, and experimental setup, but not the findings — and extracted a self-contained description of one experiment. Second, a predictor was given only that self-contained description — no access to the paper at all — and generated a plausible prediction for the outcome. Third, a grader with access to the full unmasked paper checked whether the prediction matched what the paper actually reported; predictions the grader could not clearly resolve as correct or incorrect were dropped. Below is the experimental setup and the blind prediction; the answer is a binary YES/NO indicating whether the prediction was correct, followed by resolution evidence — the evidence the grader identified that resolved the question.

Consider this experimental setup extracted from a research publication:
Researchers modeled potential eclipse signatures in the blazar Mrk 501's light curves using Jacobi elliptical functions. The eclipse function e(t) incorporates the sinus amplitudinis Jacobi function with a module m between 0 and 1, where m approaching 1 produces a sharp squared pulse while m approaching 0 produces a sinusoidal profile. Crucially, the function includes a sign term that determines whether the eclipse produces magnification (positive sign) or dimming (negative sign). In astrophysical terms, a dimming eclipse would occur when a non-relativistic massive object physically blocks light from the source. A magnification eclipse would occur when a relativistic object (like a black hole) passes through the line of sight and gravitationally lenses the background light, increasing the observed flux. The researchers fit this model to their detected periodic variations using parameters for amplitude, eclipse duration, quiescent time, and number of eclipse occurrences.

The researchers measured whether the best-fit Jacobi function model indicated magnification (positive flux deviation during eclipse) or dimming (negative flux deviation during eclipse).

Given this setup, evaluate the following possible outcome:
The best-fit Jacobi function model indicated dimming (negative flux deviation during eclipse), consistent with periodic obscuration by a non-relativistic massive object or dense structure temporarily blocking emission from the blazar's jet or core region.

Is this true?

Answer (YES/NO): NO